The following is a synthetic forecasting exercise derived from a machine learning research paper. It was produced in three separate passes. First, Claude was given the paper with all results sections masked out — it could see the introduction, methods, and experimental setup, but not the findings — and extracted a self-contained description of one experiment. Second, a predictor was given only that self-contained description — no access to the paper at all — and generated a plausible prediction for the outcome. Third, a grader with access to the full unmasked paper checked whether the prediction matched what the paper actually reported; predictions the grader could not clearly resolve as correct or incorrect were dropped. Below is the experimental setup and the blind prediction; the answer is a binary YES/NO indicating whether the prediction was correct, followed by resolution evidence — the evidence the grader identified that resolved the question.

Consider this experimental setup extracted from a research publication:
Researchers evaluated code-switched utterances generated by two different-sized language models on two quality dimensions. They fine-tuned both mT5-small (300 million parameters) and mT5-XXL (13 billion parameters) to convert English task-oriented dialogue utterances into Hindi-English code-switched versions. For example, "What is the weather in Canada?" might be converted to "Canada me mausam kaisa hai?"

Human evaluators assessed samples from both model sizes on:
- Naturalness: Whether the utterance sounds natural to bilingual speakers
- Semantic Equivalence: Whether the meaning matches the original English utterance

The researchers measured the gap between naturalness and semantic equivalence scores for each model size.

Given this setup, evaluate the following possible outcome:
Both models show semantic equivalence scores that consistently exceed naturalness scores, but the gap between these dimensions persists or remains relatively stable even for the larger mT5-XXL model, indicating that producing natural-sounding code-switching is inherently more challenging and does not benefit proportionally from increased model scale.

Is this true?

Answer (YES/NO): NO